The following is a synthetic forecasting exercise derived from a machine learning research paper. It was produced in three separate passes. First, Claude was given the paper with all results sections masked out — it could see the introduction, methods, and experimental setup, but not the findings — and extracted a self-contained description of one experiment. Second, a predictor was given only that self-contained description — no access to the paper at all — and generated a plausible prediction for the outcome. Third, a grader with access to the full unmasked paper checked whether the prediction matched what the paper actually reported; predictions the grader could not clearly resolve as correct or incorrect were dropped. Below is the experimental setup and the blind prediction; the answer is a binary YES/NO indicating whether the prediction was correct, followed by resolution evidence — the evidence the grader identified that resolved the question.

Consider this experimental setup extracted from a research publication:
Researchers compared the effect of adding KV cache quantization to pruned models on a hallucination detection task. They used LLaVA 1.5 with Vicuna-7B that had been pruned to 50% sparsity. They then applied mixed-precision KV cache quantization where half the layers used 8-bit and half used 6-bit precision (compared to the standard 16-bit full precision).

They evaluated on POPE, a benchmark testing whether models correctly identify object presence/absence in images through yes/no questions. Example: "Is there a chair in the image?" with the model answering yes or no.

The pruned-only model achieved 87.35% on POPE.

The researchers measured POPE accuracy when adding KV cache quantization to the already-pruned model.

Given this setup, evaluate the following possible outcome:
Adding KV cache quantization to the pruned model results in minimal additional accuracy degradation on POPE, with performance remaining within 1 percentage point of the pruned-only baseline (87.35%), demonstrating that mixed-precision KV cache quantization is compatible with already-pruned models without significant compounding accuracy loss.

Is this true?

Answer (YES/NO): NO